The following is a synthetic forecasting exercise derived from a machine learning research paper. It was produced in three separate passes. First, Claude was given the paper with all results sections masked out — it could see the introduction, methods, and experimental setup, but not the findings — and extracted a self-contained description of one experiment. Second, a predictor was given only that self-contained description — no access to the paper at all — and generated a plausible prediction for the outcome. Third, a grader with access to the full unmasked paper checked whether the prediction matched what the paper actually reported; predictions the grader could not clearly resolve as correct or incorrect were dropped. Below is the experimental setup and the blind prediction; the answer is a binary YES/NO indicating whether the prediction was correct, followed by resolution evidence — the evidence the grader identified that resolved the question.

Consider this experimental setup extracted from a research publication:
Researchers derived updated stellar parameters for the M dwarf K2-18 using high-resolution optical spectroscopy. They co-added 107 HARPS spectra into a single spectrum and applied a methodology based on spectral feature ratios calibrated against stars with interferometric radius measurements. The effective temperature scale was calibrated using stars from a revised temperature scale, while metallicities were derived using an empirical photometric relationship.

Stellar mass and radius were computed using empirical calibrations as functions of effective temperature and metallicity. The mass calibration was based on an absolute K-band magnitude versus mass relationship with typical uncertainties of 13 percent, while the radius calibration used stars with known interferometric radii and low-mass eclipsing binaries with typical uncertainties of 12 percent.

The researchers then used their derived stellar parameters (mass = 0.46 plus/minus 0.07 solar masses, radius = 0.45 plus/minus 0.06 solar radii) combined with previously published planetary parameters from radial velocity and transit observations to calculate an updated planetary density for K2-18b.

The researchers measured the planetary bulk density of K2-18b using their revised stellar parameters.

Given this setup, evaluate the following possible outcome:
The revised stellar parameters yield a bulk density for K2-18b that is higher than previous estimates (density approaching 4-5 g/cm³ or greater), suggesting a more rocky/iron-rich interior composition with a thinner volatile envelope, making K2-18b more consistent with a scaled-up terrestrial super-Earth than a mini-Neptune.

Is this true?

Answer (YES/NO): NO